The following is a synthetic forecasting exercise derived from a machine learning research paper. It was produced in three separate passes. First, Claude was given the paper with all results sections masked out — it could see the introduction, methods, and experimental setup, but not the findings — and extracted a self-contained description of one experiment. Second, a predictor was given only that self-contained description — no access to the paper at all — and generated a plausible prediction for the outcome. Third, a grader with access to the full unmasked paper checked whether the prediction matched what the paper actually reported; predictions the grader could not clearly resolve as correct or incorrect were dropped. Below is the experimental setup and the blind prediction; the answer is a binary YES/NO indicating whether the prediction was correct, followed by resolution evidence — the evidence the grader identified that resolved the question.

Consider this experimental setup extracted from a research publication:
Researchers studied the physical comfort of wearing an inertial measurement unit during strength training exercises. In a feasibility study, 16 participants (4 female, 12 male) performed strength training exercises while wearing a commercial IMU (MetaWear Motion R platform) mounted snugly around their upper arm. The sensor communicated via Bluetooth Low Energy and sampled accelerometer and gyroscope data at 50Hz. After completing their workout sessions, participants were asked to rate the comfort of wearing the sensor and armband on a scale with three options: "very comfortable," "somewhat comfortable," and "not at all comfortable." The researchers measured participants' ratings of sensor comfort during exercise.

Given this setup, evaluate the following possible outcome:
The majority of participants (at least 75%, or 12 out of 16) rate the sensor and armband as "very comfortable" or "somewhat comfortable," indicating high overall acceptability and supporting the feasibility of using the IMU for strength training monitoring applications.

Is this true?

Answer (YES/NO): YES